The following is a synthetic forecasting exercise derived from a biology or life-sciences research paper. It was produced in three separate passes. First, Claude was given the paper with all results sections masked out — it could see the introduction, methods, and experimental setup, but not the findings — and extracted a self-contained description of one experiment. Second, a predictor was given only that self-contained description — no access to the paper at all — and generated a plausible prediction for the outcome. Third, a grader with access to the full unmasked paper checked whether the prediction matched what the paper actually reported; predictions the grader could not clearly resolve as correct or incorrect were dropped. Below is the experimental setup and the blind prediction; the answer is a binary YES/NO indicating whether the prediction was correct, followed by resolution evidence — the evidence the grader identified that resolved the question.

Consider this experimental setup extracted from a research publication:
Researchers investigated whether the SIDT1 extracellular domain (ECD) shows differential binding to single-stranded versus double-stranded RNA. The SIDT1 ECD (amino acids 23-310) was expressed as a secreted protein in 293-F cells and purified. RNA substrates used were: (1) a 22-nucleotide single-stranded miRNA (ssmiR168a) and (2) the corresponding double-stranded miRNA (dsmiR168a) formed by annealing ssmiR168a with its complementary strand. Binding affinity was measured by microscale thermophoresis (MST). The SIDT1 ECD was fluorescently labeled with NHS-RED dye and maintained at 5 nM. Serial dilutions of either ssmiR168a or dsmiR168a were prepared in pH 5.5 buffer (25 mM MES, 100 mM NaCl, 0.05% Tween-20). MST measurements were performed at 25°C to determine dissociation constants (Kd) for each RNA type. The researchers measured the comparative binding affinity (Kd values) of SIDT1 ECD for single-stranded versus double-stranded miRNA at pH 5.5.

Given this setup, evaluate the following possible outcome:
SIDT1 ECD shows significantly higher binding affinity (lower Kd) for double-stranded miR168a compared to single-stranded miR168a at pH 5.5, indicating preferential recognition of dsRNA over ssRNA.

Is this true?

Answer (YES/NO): YES